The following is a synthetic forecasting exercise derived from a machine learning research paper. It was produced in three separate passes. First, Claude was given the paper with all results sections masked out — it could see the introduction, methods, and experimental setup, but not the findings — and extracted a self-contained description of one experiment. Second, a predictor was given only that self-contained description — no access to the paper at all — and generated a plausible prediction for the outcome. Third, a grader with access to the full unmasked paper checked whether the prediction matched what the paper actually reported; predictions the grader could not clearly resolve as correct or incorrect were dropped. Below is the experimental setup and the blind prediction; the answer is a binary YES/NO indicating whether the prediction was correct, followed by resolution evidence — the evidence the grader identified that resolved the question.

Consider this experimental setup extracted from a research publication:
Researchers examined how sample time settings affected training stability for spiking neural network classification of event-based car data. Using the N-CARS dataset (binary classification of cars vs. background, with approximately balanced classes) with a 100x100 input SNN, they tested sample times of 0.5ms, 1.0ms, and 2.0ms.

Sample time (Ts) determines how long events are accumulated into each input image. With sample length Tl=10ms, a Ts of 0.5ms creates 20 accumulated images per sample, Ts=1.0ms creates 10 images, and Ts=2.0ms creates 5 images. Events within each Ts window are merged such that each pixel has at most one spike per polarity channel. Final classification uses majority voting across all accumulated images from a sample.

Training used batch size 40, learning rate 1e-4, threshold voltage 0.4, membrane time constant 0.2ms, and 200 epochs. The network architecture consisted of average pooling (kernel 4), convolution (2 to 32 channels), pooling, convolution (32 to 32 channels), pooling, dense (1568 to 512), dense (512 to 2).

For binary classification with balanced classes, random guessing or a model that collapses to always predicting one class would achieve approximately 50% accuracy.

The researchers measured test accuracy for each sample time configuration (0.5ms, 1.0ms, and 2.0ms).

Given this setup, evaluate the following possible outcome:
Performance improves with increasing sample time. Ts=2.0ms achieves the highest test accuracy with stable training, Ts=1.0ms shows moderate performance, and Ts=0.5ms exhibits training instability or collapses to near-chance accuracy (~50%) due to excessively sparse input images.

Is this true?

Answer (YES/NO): NO